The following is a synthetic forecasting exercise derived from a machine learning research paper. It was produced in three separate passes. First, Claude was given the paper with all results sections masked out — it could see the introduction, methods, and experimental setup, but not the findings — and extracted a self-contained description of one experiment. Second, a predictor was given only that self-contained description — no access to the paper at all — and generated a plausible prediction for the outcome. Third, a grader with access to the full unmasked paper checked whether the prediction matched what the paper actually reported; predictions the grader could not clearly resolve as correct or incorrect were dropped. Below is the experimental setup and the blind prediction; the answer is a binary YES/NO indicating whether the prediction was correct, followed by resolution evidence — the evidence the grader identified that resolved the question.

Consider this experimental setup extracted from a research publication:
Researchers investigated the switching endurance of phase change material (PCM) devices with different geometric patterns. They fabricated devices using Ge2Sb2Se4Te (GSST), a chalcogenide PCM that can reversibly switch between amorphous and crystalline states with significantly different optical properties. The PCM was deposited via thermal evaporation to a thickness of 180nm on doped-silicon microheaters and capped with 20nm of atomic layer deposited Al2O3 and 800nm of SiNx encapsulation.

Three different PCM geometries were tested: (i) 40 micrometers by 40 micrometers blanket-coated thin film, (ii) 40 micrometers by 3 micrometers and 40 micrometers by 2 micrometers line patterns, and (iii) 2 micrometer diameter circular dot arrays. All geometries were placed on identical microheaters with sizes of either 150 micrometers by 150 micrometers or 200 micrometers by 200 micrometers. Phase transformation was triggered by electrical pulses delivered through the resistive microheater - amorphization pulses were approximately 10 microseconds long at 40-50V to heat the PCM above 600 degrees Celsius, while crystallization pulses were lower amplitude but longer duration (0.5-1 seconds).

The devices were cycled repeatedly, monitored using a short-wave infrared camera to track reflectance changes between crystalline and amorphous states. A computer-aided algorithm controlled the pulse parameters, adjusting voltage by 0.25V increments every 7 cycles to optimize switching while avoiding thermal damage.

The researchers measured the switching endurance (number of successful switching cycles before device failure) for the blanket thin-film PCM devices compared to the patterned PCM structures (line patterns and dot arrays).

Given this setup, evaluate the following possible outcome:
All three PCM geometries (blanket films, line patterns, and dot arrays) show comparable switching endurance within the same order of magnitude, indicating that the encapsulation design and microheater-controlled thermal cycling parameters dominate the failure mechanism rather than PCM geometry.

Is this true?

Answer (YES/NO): NO